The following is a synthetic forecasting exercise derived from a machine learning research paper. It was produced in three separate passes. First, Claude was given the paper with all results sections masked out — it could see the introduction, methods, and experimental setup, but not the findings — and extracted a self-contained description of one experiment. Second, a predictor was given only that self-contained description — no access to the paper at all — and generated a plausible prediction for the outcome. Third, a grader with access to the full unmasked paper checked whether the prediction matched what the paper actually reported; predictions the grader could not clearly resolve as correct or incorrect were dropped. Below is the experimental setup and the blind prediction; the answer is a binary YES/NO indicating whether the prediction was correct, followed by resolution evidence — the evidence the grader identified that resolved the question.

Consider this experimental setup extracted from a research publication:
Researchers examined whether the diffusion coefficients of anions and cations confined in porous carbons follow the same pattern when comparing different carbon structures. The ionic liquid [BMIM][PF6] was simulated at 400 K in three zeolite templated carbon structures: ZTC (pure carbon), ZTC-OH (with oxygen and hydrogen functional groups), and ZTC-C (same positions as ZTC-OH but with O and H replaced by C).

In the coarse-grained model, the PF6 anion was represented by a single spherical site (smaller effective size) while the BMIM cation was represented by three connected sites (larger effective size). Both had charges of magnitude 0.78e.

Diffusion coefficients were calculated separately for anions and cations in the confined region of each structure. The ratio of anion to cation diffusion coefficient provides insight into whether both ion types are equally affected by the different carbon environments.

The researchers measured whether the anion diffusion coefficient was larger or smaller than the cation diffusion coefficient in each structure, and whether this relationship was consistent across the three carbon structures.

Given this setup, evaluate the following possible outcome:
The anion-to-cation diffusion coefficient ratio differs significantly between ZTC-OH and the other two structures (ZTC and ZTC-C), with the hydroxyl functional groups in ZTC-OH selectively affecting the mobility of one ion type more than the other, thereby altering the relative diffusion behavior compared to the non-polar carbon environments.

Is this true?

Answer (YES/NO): NO